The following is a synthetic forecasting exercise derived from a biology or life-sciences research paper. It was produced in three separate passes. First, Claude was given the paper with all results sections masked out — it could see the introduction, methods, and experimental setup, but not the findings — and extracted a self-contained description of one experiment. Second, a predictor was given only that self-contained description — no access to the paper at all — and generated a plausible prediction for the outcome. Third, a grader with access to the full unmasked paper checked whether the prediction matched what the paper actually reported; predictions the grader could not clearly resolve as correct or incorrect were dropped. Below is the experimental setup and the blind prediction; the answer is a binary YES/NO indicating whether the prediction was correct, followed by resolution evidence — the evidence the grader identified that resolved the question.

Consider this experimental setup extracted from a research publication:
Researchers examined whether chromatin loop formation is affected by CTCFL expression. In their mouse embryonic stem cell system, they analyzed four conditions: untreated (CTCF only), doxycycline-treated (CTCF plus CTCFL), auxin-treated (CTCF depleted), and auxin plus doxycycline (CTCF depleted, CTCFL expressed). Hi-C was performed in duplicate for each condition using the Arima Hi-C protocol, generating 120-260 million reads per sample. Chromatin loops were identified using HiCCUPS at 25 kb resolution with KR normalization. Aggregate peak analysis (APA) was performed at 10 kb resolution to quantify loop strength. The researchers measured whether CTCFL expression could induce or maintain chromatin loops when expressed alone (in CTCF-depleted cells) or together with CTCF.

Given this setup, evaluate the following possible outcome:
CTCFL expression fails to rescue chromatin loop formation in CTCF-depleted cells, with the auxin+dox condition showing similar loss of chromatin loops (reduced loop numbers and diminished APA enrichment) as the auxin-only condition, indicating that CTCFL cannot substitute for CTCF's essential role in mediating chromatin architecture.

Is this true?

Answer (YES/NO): YES